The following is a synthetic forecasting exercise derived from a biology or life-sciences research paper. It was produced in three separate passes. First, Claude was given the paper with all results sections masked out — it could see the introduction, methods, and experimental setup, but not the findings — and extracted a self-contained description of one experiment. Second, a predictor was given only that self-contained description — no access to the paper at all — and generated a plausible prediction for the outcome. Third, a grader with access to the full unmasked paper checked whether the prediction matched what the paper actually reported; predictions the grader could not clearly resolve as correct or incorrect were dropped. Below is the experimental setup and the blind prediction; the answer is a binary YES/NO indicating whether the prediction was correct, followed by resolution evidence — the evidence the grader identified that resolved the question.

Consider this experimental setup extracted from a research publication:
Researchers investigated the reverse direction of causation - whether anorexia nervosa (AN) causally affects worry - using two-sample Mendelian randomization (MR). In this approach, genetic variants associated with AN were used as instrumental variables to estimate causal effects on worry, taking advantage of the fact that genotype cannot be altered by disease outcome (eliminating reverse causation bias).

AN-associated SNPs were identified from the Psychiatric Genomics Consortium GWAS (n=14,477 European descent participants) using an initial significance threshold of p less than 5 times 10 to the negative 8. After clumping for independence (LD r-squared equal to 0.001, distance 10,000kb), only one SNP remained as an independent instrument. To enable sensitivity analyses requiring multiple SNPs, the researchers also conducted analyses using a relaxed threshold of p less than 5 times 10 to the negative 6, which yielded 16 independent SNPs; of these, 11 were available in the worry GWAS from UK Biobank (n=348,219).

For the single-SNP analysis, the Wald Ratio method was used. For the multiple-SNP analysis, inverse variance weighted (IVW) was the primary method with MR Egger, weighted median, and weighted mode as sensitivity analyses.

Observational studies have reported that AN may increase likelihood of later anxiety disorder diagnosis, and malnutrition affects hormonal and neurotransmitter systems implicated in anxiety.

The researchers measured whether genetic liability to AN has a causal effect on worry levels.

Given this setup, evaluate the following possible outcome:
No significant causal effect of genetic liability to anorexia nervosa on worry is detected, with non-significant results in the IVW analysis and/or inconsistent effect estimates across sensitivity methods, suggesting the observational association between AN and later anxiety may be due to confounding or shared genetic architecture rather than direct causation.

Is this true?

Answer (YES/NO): YES